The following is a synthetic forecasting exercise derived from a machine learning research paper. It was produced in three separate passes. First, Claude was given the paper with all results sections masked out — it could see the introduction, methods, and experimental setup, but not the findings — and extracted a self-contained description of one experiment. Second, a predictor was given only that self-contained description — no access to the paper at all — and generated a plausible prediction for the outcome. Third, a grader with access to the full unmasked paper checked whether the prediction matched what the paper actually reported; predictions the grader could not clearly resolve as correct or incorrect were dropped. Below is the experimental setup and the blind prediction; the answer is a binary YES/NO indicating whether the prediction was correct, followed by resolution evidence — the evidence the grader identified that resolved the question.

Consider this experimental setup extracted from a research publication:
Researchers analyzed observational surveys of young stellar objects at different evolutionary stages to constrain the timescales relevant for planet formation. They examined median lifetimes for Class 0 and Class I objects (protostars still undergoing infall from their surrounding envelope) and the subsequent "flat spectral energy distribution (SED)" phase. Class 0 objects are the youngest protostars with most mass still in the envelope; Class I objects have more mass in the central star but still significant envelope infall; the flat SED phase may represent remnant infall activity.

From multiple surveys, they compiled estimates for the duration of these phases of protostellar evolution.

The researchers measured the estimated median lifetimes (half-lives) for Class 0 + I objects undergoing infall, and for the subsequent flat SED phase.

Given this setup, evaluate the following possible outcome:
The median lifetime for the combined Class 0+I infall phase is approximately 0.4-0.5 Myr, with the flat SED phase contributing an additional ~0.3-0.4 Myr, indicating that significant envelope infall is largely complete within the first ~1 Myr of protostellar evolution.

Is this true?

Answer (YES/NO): NO